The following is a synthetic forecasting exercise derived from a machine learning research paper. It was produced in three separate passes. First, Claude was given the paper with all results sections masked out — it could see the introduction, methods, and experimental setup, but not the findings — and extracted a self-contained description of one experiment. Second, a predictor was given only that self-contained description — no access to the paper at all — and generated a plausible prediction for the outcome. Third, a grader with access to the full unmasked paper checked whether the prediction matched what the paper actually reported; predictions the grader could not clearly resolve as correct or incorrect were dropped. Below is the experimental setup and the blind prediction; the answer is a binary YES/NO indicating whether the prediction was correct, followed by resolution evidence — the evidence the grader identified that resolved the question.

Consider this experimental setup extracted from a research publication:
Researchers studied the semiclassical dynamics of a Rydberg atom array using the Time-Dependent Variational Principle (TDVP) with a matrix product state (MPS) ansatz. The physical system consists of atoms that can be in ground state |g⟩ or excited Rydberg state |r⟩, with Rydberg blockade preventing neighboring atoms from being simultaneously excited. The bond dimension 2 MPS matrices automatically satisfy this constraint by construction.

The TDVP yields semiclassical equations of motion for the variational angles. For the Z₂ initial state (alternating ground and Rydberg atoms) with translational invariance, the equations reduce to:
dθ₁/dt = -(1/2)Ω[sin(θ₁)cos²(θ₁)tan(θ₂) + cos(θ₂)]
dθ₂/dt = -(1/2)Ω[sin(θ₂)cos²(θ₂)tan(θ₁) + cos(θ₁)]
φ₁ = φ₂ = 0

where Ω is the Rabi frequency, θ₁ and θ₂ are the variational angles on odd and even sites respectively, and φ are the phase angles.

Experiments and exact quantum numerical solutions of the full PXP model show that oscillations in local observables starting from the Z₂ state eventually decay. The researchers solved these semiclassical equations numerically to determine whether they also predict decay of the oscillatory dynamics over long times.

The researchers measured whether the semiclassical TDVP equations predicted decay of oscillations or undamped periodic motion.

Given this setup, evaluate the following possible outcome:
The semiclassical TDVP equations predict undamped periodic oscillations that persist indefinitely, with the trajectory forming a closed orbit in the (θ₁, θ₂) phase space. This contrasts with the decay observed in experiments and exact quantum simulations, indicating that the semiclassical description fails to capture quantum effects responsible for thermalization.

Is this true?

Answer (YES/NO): YES